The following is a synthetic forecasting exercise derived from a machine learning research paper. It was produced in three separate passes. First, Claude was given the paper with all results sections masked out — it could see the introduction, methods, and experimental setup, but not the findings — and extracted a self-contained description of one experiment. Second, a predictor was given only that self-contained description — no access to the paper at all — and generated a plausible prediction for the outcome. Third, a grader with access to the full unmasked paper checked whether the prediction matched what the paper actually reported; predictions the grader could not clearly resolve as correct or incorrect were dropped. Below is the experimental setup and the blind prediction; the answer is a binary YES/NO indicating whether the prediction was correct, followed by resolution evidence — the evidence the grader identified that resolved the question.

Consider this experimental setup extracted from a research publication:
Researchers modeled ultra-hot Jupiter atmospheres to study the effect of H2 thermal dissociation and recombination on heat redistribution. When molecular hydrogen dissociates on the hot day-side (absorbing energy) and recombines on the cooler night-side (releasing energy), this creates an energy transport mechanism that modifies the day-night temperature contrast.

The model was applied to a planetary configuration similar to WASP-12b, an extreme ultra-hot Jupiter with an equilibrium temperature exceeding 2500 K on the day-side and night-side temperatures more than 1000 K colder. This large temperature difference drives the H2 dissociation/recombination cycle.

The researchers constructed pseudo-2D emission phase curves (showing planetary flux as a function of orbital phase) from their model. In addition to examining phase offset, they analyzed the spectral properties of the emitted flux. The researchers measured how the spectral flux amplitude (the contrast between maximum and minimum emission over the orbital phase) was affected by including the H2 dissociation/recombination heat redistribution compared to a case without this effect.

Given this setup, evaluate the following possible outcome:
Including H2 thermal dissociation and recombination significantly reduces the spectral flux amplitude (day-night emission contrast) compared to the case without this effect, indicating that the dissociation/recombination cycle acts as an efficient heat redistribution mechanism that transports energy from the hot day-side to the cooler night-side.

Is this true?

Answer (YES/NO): YES